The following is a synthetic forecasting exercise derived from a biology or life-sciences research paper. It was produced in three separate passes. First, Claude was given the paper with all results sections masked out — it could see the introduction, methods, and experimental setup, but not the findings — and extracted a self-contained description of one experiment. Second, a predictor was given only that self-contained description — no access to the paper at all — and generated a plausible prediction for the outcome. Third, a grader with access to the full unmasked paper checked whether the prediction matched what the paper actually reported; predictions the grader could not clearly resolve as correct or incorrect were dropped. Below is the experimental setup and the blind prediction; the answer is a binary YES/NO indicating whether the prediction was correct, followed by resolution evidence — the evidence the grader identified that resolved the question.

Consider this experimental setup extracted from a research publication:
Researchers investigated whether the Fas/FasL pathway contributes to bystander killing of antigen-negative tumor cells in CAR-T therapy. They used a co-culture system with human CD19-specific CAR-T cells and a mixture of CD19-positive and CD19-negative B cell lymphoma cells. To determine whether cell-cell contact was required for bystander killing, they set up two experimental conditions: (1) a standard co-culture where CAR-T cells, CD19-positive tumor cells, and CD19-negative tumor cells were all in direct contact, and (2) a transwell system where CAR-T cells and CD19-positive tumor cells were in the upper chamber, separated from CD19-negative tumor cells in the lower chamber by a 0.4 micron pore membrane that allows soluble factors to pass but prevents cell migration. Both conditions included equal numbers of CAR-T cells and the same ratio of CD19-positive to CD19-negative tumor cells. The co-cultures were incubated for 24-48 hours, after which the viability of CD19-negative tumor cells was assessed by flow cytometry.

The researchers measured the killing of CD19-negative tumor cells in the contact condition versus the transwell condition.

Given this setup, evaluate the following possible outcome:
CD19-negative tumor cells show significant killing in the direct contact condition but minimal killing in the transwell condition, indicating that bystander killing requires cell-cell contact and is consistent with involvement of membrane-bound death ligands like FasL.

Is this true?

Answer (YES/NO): YES